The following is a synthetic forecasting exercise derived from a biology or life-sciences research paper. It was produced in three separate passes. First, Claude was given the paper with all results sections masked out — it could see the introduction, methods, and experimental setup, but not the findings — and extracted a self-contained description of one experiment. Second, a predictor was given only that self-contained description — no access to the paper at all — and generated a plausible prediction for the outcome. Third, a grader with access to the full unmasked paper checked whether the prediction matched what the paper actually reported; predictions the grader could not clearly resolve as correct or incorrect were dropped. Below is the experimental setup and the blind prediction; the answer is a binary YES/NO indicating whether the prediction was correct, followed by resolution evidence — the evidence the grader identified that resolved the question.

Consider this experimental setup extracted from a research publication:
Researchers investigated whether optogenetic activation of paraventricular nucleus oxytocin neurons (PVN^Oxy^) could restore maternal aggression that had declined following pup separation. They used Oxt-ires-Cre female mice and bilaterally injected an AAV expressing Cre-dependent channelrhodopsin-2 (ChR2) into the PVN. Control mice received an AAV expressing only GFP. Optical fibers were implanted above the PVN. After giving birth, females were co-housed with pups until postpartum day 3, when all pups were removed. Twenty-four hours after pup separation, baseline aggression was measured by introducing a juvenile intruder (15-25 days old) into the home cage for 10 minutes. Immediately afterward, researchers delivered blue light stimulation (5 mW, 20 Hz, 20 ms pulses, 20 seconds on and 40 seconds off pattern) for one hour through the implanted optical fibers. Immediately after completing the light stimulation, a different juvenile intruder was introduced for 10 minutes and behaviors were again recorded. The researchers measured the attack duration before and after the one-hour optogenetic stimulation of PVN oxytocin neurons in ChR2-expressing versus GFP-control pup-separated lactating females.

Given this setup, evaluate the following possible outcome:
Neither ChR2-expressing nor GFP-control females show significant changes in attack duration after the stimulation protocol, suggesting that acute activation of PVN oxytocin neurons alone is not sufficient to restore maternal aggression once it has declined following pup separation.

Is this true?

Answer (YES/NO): NO